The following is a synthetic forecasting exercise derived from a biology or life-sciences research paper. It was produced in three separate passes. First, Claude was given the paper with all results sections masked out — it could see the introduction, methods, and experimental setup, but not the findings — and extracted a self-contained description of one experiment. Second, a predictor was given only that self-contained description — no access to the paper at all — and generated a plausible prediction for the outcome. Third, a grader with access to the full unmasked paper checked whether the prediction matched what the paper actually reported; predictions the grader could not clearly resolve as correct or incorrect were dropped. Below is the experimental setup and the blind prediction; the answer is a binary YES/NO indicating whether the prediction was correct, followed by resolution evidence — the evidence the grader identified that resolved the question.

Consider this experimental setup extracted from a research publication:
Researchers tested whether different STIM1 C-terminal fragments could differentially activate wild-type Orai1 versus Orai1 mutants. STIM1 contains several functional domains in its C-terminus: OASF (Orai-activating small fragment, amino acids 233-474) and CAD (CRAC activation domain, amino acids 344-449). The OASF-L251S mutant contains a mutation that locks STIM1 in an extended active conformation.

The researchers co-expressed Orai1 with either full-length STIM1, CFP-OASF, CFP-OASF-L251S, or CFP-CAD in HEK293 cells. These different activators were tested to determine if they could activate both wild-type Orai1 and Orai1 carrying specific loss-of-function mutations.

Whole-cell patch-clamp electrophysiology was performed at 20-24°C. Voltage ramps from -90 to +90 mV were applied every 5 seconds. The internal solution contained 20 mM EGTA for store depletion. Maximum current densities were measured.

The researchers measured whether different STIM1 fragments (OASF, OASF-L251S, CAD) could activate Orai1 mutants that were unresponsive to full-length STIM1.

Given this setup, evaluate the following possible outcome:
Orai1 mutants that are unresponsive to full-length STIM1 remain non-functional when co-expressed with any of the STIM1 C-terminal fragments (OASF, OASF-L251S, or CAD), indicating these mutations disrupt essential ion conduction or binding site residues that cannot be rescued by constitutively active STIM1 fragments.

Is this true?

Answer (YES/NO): NO